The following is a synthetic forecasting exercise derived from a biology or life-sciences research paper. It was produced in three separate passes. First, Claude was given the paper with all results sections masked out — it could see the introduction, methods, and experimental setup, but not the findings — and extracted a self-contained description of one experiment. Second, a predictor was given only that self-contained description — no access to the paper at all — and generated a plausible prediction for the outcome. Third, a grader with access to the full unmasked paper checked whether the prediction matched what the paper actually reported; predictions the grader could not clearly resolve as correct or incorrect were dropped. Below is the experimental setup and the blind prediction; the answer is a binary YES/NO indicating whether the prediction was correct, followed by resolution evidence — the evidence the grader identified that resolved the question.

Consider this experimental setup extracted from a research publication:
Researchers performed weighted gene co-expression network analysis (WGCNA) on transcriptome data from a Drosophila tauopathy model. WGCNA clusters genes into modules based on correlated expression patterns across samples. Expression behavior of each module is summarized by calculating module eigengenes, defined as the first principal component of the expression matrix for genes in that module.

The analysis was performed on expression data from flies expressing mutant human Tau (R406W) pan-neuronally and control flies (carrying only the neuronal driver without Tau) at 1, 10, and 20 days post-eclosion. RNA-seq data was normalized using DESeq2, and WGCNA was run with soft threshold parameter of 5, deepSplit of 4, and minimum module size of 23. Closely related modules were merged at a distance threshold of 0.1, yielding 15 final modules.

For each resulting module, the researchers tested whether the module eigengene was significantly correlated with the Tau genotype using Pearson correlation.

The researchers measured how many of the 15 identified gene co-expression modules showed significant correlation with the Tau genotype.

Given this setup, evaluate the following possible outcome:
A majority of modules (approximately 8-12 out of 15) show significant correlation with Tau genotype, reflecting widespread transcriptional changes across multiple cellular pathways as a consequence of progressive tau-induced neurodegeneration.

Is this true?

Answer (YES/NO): NO